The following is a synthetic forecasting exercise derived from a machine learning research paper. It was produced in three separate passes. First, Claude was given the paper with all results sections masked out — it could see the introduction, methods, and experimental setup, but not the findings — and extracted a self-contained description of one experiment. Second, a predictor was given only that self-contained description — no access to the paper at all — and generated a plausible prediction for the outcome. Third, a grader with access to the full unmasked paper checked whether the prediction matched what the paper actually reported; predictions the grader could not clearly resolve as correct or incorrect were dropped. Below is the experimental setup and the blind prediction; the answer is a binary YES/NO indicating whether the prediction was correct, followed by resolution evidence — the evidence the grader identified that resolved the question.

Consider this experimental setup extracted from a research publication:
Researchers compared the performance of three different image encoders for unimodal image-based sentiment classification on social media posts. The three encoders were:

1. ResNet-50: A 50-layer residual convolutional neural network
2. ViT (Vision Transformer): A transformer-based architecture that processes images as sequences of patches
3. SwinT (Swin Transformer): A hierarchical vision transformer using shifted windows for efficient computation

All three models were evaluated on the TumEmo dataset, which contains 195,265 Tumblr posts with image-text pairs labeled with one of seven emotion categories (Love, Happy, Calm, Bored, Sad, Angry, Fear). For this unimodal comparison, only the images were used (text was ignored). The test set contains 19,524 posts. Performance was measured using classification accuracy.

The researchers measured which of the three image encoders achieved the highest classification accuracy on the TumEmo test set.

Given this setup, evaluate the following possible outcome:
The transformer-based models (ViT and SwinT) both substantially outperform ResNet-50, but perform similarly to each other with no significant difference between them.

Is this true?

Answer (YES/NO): NO